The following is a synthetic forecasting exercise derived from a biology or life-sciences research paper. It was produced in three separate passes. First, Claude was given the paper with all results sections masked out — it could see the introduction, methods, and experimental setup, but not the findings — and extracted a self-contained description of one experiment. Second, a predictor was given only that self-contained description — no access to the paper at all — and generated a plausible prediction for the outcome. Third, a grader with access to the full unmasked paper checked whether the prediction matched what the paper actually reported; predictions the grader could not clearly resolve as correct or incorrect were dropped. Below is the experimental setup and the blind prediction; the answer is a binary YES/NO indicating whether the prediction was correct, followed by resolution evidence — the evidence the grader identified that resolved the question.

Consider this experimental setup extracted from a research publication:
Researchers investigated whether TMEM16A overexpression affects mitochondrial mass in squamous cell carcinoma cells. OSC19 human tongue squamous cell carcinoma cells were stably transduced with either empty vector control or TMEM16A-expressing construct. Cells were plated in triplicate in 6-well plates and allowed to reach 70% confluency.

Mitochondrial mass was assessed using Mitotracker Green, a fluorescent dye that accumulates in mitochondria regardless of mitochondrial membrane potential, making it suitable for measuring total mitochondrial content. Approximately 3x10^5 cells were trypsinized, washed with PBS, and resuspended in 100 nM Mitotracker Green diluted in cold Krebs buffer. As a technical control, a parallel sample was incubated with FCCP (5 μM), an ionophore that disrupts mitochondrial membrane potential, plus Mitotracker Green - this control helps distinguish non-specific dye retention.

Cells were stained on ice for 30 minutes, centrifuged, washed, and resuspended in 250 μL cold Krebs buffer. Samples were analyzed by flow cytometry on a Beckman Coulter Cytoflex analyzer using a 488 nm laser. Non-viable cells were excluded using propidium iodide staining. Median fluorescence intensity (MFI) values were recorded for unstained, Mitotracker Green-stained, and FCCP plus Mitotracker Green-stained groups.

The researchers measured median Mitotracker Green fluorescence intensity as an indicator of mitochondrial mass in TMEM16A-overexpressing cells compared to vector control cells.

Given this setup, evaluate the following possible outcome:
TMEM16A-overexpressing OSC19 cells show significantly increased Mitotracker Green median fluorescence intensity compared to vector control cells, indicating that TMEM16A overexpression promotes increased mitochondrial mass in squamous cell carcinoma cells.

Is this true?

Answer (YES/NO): YES